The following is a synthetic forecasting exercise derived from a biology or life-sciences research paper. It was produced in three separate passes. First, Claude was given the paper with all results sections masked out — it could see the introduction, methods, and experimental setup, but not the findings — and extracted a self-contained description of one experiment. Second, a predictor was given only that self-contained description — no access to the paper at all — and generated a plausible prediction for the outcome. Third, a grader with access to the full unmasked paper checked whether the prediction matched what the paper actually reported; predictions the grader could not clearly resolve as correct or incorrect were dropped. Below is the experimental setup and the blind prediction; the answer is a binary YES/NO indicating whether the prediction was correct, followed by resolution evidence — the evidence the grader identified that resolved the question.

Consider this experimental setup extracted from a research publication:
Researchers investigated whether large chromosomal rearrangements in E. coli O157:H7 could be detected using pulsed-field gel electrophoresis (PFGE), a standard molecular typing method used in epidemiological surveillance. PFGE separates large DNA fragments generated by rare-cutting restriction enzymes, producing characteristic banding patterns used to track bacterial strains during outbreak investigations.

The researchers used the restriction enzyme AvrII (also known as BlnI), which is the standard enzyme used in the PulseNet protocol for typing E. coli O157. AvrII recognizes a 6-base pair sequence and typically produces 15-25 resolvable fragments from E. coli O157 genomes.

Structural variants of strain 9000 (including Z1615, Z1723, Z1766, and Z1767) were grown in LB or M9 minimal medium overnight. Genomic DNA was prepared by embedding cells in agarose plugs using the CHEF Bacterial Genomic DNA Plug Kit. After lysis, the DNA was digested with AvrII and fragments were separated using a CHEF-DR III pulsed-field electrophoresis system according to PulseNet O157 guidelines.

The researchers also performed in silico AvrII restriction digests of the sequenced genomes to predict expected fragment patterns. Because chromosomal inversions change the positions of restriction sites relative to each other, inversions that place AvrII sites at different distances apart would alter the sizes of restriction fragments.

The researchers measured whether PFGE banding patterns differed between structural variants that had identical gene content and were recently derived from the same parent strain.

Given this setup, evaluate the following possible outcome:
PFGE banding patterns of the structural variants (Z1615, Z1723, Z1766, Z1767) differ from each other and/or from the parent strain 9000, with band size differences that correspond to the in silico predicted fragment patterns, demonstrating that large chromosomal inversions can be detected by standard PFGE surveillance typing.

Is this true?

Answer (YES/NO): YES